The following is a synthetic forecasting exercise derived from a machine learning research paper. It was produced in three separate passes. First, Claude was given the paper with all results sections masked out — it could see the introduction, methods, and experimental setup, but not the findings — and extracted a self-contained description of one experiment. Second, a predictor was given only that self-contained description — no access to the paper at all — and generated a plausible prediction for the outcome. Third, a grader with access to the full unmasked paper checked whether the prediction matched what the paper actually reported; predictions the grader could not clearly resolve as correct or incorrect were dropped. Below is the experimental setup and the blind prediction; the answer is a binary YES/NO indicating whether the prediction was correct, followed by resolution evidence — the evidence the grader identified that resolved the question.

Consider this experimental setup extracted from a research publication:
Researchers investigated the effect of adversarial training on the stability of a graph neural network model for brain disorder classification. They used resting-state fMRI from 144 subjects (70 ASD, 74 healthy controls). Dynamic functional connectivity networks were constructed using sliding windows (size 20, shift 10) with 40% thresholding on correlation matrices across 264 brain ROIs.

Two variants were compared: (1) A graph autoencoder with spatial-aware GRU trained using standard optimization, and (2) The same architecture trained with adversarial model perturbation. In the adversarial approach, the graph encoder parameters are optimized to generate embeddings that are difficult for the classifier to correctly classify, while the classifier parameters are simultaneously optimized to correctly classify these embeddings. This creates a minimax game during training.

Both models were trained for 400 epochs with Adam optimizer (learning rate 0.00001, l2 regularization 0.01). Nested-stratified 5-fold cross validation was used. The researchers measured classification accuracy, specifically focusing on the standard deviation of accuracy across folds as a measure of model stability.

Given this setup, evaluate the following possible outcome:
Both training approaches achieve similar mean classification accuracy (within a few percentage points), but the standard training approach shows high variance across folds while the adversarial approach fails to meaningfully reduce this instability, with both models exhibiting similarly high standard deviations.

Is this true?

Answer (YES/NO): NO